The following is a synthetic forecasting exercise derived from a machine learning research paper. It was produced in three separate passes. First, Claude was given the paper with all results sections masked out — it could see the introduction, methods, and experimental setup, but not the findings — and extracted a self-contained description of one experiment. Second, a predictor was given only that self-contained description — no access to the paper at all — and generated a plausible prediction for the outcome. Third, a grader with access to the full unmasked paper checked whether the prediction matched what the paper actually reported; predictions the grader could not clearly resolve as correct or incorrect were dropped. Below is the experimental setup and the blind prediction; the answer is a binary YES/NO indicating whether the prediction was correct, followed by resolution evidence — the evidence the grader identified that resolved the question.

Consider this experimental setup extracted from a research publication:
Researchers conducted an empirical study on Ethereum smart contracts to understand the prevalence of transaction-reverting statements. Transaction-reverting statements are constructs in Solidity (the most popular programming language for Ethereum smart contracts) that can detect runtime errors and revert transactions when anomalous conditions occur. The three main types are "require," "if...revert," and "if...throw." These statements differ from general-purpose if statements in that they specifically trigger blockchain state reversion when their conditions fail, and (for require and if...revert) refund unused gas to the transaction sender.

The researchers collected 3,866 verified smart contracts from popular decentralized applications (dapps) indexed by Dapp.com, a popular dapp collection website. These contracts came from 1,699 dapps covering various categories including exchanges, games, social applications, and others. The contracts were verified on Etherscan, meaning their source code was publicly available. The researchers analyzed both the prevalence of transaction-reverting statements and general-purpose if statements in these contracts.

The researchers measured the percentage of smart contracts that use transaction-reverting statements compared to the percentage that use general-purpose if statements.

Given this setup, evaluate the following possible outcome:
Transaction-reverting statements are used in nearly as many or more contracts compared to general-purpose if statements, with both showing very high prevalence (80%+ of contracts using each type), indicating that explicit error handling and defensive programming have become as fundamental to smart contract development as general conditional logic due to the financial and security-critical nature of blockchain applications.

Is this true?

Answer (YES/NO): YES